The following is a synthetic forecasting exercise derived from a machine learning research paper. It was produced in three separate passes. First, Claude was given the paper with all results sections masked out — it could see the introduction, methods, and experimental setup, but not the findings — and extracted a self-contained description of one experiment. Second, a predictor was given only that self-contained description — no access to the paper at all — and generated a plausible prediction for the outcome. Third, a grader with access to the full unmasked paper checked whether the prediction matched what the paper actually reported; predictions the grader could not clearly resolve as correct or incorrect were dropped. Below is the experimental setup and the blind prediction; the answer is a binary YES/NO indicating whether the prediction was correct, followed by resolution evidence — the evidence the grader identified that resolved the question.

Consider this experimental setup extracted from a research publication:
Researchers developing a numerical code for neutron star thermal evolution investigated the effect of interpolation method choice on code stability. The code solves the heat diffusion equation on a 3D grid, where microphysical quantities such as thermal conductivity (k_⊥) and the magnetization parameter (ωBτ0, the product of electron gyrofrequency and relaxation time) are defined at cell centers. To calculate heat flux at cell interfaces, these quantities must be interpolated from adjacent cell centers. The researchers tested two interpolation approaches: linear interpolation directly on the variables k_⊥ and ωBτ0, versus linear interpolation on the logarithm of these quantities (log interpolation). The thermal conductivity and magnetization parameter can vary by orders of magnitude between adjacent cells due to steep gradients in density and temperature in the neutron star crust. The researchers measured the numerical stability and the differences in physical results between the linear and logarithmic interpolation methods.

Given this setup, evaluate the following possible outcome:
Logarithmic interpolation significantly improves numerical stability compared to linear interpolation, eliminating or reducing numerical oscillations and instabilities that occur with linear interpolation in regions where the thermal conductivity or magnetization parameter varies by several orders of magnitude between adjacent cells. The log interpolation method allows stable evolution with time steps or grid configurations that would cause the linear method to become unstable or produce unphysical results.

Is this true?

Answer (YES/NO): NO